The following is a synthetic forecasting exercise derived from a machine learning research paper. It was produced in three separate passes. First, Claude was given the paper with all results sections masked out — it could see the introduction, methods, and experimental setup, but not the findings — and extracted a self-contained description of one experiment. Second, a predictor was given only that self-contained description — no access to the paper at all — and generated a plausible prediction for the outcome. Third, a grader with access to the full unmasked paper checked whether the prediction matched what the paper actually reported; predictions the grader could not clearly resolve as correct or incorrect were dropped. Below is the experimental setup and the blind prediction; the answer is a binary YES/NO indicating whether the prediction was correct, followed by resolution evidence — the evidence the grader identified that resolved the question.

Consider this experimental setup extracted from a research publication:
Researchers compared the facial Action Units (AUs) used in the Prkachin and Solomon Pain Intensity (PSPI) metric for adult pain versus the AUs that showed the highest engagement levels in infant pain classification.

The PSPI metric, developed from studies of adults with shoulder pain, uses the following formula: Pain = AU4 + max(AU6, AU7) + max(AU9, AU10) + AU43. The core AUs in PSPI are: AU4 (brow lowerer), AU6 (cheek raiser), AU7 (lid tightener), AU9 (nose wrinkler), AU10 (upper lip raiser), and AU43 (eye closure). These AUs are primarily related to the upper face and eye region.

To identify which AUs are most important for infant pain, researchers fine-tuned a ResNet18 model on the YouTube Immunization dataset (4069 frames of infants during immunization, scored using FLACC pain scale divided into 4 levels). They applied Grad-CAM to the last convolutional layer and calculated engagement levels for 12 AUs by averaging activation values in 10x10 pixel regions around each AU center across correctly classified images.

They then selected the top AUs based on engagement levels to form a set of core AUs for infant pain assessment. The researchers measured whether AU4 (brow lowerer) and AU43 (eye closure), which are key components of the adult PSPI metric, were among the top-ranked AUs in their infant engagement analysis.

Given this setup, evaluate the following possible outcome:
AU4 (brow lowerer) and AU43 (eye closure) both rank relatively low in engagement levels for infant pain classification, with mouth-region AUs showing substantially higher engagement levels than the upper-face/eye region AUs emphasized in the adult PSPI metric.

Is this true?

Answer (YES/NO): YES